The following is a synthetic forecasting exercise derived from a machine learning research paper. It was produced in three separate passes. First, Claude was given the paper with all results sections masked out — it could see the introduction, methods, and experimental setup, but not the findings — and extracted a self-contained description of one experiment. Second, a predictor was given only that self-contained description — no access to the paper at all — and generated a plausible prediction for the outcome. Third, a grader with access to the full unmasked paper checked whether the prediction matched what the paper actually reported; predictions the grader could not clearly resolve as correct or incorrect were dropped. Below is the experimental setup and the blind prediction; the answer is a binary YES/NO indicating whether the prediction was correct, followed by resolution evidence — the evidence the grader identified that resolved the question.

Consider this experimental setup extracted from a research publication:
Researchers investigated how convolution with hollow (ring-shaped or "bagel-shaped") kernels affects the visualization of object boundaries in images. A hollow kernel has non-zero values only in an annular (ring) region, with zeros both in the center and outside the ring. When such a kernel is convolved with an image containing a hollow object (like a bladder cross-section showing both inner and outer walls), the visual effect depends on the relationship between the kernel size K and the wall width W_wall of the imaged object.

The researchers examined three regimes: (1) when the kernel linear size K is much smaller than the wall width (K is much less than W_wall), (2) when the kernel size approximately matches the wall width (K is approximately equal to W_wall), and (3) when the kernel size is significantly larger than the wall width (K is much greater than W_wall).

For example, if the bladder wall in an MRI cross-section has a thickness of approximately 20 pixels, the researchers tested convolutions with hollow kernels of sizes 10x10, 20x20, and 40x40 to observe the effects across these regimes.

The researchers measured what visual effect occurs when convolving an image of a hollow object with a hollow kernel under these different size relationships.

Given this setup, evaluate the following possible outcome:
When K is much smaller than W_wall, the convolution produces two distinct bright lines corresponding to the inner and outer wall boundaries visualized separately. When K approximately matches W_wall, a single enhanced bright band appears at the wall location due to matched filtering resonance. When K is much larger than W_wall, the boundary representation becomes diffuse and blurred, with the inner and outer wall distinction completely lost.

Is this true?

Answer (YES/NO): NO